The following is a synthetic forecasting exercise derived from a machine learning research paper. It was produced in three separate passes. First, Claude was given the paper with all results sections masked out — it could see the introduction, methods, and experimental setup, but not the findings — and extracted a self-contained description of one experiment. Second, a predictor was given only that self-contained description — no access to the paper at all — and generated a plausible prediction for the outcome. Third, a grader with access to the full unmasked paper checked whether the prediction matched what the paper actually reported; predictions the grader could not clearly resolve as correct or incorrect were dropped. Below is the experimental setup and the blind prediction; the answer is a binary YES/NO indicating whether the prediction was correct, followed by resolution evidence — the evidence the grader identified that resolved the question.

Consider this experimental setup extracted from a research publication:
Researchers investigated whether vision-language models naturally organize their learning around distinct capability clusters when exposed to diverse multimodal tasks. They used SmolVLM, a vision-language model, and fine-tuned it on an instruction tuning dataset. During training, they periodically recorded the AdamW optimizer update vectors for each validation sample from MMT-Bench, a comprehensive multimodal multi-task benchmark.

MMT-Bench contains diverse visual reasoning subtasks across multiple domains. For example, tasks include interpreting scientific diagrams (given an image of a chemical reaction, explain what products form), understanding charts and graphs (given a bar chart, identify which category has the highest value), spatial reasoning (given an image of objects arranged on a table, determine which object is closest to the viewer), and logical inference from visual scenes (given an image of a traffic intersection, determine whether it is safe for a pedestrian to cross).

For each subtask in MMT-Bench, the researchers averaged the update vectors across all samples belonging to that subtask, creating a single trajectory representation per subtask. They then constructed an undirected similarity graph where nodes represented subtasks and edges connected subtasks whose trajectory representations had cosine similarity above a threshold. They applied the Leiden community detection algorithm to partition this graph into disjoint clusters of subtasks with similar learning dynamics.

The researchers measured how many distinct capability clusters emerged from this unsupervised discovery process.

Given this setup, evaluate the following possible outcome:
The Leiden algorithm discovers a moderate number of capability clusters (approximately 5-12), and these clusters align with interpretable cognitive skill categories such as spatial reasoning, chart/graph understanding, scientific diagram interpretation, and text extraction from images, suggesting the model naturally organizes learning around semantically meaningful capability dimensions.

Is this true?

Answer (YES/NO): NO